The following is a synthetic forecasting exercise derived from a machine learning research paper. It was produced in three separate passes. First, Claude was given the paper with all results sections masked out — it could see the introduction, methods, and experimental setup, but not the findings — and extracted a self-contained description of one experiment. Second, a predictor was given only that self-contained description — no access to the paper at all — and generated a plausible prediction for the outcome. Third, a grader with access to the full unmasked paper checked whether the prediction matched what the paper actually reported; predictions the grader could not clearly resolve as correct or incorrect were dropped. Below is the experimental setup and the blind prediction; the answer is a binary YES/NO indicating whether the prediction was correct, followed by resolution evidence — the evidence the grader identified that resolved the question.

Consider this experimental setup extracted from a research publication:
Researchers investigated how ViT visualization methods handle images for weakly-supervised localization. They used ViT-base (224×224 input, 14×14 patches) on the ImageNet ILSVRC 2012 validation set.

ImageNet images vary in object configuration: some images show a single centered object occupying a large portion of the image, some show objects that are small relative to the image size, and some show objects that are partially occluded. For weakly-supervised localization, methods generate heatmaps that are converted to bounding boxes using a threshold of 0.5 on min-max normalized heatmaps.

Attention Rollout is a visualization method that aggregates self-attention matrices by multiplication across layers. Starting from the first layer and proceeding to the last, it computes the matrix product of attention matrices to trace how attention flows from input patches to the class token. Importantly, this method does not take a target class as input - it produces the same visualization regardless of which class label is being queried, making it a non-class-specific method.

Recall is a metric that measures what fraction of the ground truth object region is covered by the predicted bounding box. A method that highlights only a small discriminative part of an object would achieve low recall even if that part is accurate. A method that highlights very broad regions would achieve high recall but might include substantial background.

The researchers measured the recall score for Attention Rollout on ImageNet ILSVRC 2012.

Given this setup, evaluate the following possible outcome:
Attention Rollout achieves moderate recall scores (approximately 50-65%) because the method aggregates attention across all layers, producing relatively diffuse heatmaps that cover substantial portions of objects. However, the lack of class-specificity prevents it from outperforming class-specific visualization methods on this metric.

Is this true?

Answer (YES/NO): NO